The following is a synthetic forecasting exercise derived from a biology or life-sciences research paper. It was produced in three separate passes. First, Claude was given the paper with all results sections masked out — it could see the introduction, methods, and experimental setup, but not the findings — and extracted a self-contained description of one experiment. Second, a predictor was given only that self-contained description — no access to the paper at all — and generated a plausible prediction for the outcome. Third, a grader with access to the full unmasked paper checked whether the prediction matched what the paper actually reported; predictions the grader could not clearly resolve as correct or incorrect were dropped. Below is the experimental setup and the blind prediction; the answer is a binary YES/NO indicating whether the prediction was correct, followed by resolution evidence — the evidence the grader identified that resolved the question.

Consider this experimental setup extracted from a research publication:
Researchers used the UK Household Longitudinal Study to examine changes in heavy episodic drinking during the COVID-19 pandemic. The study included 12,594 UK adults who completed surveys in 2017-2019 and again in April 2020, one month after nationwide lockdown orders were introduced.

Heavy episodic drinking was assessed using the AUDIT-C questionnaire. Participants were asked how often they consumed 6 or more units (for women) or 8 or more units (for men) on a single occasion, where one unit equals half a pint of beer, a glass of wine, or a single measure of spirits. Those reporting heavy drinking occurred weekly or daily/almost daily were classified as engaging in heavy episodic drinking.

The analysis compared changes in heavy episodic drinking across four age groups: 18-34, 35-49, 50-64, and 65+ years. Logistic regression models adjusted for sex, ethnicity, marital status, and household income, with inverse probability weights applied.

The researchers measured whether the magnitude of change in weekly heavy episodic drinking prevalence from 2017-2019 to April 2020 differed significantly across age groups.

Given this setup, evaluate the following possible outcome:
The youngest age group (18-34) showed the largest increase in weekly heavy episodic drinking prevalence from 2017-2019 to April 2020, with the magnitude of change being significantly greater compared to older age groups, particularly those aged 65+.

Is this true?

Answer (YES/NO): NO